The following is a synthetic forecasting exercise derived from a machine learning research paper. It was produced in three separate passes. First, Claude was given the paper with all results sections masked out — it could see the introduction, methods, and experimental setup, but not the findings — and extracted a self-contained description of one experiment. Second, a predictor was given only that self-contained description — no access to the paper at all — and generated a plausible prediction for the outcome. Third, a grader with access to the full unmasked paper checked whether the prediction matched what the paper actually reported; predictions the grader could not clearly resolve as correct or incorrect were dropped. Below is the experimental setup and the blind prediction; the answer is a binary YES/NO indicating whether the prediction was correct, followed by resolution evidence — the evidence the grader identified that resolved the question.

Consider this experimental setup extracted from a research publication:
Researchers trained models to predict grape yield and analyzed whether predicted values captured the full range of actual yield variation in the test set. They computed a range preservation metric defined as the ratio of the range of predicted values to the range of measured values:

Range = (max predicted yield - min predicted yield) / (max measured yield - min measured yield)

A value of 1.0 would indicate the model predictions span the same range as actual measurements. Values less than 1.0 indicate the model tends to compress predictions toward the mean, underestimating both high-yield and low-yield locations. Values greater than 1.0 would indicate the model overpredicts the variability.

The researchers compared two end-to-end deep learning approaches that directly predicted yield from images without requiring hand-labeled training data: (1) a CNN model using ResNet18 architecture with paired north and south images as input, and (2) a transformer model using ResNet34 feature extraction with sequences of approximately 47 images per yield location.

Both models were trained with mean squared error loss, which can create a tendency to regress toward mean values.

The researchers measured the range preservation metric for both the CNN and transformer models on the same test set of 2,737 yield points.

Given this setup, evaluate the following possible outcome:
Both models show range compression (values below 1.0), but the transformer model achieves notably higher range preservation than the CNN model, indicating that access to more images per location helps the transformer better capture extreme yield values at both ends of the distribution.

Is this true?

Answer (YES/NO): NO